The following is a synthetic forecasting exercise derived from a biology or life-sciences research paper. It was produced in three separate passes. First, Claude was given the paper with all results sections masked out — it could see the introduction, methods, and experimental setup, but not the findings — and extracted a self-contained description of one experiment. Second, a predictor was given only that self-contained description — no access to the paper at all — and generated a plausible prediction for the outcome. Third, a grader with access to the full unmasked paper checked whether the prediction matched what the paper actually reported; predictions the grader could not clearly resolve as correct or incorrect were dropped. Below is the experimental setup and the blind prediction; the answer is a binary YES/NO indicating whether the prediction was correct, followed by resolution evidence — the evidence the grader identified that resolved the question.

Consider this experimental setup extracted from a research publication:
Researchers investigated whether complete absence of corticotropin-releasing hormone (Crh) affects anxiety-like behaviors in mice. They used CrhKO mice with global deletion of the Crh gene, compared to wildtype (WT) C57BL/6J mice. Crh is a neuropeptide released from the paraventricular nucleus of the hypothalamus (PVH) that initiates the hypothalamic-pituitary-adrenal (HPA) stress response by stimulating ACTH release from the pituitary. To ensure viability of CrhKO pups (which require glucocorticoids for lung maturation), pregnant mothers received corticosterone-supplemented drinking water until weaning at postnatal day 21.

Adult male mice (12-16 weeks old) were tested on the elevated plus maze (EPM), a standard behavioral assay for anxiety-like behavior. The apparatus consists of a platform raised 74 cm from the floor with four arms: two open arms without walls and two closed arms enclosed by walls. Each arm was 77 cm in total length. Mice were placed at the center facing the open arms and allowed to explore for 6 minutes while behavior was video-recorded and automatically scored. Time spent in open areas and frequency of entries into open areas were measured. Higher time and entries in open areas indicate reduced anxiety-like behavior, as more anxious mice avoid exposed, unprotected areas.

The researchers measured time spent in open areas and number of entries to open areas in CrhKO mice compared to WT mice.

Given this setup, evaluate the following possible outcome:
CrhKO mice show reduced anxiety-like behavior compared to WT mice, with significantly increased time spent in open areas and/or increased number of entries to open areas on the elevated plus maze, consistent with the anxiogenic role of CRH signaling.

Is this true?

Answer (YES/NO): YES